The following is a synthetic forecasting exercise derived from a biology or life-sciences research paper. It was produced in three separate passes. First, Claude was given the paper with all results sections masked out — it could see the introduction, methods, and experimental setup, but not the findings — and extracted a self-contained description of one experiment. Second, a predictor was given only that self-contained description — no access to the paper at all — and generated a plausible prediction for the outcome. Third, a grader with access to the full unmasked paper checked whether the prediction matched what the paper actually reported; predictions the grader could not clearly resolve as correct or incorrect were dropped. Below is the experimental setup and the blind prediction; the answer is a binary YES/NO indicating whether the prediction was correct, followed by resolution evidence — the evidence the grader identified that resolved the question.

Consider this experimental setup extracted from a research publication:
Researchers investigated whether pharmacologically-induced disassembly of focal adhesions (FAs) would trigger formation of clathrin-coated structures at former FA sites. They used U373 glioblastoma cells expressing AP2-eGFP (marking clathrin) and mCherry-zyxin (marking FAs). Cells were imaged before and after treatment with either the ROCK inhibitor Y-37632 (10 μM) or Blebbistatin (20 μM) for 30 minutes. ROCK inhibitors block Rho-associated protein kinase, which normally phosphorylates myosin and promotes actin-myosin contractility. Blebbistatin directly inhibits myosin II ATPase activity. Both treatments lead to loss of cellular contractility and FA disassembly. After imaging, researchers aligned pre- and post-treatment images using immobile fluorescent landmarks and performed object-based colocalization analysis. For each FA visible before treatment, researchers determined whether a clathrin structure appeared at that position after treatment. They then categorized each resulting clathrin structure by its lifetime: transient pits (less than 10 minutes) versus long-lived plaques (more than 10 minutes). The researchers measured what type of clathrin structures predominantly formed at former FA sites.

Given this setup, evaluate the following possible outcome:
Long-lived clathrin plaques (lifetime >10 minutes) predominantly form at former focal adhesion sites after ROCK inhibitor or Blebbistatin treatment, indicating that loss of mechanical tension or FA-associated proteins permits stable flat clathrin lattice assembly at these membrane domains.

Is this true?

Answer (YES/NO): YES